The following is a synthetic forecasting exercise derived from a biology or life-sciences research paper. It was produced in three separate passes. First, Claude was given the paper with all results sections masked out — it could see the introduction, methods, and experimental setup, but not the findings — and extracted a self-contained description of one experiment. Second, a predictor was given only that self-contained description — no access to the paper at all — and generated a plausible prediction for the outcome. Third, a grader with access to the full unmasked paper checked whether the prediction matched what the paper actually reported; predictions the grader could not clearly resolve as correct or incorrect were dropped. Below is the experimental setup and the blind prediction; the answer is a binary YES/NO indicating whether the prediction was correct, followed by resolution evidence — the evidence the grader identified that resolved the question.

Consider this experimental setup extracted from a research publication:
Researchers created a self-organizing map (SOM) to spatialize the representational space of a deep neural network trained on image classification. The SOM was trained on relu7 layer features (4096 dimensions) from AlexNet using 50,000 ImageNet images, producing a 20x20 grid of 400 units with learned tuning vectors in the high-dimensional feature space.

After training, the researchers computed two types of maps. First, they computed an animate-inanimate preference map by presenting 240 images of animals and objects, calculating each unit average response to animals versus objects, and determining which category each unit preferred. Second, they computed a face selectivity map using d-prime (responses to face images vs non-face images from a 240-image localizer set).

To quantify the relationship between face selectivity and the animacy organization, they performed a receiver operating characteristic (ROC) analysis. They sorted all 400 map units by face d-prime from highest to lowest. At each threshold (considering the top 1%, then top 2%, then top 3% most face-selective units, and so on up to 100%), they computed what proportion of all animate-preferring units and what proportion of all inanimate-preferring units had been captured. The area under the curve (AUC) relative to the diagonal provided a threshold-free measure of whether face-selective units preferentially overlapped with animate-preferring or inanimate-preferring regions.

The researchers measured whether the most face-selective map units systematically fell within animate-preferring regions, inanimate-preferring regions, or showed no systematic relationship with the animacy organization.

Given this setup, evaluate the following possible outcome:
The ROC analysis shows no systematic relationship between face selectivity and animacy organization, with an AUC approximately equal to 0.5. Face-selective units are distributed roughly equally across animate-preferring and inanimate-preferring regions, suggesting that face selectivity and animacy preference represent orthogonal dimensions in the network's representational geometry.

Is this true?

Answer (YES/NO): NO